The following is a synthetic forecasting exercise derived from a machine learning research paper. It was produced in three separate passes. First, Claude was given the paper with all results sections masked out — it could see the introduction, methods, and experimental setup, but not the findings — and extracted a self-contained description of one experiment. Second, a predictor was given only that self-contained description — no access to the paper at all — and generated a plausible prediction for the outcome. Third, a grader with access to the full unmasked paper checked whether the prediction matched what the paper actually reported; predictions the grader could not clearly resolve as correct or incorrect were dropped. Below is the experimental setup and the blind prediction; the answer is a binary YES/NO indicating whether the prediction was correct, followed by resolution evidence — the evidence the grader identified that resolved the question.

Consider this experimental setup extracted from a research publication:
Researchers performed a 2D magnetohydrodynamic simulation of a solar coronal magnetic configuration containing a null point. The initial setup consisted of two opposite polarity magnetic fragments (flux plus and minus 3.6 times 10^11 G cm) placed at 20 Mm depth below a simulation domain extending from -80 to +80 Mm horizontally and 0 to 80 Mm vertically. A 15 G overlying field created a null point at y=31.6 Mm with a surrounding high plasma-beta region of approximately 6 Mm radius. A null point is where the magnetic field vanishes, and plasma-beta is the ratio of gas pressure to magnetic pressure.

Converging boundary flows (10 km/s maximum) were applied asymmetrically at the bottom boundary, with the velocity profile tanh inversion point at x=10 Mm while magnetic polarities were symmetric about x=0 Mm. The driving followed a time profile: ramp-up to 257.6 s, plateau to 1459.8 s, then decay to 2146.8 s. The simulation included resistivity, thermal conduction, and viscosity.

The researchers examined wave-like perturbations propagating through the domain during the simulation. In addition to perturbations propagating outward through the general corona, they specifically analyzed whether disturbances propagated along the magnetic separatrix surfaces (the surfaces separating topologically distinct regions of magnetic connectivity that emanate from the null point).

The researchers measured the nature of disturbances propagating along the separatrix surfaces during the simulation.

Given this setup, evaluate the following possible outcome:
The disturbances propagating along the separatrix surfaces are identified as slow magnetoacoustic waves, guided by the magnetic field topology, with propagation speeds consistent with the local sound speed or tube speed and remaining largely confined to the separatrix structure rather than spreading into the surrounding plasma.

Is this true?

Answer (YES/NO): YES